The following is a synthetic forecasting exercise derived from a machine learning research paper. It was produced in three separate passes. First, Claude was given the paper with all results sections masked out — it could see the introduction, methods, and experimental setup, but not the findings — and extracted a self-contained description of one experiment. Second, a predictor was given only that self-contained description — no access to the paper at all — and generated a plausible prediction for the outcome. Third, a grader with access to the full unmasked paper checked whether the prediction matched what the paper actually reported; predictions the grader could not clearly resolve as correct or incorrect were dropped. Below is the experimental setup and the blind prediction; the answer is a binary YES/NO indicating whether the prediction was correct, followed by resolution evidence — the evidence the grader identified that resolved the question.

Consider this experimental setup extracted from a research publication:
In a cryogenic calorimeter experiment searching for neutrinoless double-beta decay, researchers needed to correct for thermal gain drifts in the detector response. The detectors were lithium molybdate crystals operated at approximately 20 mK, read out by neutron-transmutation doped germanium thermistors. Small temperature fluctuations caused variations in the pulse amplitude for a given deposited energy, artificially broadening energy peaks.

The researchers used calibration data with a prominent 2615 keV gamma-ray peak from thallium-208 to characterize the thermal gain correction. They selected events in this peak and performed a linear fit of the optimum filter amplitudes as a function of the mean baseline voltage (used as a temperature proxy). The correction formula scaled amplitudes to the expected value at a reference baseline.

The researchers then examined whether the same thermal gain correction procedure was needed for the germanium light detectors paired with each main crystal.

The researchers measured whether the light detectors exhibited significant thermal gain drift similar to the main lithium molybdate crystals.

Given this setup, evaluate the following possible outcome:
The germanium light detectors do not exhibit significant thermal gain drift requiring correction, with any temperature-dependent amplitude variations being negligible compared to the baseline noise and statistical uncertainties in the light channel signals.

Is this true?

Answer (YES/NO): YES